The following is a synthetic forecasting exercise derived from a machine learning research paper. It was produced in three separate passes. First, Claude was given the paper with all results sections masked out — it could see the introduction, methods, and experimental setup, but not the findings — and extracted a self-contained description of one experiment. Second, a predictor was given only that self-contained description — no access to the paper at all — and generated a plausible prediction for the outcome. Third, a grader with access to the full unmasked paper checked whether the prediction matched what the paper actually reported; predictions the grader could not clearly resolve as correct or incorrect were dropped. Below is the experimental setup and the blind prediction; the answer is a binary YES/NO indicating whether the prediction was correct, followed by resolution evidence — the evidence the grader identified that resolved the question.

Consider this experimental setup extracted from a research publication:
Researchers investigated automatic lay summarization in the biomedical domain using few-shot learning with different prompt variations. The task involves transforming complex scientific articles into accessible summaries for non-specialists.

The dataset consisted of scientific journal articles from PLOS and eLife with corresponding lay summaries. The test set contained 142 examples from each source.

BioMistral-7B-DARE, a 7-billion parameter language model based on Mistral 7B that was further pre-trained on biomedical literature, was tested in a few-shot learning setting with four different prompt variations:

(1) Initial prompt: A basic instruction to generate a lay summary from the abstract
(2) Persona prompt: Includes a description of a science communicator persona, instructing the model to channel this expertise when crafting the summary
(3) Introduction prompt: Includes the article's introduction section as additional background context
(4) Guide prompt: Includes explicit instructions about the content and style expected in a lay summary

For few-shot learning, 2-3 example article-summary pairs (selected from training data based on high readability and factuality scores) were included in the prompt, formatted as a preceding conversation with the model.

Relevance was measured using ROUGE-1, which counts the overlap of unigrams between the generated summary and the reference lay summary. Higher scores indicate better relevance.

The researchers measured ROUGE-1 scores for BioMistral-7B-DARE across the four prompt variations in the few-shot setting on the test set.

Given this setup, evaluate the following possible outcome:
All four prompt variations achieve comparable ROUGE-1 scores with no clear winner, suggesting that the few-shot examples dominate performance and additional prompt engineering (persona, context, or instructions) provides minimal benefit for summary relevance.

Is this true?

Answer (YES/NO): NO